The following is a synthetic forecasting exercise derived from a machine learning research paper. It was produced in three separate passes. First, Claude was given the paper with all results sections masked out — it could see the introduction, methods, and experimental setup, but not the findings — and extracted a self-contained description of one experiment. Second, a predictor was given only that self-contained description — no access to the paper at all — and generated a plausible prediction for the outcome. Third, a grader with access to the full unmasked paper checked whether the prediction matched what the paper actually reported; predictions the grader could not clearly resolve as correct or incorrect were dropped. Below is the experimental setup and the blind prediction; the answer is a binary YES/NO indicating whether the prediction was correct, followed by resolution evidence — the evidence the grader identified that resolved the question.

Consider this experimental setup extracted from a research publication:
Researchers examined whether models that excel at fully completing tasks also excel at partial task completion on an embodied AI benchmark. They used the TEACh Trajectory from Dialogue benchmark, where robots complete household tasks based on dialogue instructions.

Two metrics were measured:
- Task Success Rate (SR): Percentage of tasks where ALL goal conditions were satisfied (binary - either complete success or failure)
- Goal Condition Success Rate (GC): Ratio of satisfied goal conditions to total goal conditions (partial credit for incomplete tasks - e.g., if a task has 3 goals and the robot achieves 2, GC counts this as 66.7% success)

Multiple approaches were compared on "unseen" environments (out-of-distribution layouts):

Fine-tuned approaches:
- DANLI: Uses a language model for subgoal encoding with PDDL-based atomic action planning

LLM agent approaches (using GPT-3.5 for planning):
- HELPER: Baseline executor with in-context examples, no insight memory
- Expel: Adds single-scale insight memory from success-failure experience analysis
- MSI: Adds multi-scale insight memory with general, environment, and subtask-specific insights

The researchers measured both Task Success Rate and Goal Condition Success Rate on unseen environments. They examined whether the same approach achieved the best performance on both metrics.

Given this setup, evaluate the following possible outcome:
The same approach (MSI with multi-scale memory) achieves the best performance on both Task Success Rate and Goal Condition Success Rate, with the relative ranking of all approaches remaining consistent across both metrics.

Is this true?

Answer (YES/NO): NO